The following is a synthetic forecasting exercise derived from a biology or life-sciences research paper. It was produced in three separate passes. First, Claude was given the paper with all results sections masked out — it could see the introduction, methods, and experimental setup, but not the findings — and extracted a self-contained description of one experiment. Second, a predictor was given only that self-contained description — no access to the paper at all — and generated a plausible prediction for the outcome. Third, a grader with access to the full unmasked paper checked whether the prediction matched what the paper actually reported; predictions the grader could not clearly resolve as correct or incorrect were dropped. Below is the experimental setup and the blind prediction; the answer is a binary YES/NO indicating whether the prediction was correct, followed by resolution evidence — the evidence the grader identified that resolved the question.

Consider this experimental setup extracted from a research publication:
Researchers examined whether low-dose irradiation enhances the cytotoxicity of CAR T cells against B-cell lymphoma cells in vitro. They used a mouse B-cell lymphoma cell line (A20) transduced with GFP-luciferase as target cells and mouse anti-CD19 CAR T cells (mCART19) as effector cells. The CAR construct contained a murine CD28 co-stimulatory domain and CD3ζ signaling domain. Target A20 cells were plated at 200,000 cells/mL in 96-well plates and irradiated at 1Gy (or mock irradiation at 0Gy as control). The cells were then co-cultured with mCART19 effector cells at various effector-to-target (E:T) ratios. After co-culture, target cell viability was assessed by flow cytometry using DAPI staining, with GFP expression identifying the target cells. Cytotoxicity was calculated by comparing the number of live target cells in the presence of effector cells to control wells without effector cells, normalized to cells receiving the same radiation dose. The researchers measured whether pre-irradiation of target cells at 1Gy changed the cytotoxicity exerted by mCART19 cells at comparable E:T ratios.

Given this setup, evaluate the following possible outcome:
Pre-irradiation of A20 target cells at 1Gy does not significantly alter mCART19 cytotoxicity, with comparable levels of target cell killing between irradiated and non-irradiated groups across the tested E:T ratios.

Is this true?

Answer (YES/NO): NO